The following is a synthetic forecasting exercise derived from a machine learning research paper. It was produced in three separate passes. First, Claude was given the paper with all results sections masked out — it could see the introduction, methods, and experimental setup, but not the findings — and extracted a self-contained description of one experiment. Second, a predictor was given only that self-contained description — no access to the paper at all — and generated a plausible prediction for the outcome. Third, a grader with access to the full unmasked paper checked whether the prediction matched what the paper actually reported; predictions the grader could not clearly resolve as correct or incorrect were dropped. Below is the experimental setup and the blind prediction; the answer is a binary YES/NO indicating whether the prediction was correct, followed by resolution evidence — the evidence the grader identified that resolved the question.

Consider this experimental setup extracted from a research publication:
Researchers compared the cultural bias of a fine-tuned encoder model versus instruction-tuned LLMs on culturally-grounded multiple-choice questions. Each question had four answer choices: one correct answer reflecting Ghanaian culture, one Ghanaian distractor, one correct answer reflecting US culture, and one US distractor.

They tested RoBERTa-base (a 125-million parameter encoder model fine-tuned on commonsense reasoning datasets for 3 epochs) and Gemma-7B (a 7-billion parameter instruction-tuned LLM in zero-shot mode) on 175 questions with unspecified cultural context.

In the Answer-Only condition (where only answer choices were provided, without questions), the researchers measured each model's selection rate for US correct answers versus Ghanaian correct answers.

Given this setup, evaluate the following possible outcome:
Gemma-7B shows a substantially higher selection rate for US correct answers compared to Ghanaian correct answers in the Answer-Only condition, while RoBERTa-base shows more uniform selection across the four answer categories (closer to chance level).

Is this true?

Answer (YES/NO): NO